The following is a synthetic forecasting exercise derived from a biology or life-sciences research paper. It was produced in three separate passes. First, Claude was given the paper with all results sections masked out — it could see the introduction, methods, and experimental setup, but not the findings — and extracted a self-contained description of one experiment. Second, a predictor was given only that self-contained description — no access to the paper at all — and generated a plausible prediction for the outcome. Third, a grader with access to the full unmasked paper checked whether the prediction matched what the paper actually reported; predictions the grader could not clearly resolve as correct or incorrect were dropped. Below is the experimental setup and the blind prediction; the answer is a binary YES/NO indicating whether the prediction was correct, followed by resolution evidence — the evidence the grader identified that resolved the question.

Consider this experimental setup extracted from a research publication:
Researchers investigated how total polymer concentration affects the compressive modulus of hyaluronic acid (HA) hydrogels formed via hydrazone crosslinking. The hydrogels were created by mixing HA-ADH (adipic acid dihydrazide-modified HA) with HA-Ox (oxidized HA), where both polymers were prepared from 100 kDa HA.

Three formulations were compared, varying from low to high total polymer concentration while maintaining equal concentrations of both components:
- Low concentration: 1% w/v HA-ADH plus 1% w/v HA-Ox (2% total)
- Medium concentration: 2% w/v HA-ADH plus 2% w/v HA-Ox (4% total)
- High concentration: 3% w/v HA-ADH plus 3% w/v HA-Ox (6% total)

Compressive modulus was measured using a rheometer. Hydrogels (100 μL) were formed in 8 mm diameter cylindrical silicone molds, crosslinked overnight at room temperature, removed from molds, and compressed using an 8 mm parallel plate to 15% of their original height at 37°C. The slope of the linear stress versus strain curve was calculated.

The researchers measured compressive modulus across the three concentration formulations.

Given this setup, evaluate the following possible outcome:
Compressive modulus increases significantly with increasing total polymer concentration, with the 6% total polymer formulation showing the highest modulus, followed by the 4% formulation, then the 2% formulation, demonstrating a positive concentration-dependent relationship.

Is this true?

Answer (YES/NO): NO